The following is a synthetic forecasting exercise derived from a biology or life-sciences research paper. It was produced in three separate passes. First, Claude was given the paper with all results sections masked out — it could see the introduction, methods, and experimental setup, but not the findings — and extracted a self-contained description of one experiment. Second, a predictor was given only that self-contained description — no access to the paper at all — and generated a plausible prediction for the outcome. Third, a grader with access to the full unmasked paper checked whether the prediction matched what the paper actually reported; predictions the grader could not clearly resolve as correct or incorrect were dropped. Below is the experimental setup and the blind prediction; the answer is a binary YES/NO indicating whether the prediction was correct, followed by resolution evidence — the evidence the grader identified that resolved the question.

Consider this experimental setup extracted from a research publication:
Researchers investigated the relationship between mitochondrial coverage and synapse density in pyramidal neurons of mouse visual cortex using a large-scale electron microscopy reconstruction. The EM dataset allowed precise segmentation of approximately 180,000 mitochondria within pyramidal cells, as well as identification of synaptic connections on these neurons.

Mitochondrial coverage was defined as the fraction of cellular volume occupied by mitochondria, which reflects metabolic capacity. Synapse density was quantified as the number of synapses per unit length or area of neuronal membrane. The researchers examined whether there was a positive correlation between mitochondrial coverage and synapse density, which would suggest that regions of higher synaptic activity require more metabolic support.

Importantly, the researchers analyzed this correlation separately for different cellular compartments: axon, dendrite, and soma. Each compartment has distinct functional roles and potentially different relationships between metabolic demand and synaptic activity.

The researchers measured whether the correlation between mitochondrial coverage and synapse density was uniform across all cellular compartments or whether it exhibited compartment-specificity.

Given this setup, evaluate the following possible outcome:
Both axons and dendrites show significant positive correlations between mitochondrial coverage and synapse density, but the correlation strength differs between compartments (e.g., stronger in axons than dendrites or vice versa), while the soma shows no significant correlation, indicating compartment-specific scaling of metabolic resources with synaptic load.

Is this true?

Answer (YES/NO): NO